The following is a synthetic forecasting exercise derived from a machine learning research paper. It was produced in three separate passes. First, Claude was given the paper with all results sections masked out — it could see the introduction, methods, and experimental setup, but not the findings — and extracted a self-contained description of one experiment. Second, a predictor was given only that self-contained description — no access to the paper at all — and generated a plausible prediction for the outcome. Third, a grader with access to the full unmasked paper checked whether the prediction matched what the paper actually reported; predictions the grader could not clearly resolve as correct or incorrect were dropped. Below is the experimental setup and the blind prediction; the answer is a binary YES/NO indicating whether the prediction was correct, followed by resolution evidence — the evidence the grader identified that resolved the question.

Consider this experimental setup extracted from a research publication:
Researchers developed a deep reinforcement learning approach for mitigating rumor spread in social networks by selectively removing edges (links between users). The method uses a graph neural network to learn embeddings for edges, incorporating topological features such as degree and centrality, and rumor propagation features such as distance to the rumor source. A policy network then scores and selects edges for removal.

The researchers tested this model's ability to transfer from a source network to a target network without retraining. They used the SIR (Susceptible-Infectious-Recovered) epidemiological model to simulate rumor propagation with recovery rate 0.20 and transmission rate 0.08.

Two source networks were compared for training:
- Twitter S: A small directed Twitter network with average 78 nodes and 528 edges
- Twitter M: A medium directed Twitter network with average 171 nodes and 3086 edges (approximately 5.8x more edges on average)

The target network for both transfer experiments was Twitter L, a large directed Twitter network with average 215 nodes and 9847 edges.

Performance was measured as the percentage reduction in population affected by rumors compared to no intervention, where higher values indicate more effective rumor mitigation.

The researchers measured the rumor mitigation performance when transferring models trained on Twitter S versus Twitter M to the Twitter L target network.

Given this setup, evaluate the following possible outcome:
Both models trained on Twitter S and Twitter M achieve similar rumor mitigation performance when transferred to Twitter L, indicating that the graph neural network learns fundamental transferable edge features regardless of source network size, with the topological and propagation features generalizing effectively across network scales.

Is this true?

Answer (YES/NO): NO